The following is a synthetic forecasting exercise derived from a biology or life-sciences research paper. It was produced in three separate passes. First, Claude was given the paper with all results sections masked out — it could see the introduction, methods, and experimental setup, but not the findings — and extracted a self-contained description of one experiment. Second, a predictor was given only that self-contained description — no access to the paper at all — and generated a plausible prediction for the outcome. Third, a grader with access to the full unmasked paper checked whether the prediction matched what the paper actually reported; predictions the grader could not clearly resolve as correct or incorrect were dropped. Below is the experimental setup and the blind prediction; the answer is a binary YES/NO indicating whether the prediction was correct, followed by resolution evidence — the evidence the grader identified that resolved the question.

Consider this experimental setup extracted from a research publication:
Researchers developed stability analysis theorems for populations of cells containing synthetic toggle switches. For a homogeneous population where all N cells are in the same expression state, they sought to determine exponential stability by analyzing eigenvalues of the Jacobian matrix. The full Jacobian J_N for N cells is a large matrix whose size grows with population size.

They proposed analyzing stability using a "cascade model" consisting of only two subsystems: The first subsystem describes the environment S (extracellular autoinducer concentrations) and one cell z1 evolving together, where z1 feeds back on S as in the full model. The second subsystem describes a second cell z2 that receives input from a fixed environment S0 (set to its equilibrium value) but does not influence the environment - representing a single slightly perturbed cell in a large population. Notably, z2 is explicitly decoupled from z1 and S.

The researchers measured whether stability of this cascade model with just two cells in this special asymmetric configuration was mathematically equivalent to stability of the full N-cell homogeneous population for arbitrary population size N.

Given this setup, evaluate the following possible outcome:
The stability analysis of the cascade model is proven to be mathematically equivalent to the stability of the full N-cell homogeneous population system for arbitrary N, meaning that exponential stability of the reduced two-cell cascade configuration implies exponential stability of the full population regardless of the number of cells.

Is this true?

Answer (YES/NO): YES